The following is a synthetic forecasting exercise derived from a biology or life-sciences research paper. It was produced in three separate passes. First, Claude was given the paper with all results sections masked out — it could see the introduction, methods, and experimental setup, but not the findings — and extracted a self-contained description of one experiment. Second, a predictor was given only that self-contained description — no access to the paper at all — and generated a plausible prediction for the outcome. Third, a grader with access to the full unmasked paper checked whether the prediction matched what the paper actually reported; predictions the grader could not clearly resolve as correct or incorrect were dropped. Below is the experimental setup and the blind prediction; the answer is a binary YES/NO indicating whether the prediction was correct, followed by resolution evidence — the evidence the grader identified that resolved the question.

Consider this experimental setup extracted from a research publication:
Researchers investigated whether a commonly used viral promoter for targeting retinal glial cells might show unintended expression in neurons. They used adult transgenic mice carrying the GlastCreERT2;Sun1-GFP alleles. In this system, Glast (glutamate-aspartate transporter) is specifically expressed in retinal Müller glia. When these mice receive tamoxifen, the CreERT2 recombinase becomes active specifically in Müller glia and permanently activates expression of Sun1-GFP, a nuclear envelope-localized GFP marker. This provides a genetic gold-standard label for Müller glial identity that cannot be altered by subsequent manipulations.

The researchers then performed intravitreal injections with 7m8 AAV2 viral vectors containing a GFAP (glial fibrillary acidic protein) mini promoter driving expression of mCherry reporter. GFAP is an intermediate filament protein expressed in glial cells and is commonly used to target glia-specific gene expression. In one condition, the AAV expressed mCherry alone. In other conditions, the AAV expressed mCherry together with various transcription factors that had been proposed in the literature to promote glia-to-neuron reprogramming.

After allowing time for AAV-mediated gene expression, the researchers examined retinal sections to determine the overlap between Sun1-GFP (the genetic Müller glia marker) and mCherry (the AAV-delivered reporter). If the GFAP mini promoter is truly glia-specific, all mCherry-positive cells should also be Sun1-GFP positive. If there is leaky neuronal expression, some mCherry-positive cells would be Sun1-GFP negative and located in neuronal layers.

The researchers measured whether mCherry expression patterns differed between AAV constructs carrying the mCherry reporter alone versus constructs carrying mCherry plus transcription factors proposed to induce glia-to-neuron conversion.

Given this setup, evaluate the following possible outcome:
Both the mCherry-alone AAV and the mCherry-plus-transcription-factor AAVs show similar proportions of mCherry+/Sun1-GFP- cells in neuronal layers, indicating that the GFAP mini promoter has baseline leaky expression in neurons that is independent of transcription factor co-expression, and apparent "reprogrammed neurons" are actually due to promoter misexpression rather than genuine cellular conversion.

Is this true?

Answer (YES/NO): NO